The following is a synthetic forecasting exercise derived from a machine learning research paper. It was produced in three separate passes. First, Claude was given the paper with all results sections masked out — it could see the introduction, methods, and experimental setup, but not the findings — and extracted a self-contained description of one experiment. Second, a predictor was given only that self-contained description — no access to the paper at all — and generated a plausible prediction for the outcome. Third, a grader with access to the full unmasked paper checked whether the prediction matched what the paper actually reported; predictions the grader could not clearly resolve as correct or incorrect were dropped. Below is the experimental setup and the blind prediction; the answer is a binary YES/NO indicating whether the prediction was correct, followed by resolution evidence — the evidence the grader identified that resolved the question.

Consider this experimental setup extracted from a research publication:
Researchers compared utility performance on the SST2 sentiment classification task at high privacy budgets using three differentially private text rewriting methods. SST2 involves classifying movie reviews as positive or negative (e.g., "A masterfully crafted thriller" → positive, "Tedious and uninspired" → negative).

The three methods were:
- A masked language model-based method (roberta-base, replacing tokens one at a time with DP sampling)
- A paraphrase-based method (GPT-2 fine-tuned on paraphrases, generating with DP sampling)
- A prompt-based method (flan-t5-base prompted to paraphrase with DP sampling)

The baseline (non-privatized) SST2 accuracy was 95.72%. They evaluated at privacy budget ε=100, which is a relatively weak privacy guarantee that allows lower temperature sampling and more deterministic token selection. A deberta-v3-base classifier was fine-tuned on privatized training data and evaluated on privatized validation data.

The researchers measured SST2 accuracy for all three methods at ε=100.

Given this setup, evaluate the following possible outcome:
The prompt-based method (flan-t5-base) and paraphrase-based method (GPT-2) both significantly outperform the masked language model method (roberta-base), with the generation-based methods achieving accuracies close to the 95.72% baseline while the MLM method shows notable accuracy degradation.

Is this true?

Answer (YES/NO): NO